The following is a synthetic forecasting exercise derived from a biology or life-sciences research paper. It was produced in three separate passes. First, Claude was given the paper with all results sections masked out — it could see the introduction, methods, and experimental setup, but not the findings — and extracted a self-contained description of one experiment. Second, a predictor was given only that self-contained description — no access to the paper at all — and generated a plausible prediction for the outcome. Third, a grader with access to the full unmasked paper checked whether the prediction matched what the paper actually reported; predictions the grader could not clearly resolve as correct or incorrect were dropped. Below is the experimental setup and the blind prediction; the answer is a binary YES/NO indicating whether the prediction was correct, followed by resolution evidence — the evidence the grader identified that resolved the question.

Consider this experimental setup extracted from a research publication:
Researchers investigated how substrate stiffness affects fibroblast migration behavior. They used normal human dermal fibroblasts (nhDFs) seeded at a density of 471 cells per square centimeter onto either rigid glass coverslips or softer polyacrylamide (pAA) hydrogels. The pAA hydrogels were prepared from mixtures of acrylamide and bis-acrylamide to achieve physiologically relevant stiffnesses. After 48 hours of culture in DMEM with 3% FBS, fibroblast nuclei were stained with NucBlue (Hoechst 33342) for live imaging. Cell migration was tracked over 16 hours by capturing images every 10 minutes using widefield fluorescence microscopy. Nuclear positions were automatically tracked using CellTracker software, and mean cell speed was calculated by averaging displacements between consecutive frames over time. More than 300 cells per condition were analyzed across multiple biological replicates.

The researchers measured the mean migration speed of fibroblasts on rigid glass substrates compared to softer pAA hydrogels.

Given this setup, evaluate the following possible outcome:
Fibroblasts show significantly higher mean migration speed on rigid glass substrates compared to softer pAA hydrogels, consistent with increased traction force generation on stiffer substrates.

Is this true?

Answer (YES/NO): NO